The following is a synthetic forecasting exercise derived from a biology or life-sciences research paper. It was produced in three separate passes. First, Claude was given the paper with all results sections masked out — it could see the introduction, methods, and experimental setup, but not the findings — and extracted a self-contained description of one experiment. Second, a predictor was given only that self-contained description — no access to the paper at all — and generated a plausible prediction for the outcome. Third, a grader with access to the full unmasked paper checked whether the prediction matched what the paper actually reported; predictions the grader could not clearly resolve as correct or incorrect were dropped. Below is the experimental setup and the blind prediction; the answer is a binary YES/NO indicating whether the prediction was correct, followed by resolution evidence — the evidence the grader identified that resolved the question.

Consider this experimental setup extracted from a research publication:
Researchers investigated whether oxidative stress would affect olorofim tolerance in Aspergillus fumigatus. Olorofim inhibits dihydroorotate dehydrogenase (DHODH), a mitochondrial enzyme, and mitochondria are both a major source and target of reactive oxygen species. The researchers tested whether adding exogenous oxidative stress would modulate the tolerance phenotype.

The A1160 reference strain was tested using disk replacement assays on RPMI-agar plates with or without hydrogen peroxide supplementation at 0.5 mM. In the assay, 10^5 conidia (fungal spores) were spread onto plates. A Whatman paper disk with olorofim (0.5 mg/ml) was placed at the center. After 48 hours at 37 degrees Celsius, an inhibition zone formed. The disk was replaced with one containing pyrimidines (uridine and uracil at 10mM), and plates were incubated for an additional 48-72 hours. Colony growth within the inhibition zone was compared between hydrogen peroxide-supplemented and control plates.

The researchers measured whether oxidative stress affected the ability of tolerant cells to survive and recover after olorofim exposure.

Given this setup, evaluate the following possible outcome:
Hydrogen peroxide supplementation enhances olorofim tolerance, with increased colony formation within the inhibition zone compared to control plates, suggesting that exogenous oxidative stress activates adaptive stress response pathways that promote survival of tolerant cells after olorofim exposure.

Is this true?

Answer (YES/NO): NO